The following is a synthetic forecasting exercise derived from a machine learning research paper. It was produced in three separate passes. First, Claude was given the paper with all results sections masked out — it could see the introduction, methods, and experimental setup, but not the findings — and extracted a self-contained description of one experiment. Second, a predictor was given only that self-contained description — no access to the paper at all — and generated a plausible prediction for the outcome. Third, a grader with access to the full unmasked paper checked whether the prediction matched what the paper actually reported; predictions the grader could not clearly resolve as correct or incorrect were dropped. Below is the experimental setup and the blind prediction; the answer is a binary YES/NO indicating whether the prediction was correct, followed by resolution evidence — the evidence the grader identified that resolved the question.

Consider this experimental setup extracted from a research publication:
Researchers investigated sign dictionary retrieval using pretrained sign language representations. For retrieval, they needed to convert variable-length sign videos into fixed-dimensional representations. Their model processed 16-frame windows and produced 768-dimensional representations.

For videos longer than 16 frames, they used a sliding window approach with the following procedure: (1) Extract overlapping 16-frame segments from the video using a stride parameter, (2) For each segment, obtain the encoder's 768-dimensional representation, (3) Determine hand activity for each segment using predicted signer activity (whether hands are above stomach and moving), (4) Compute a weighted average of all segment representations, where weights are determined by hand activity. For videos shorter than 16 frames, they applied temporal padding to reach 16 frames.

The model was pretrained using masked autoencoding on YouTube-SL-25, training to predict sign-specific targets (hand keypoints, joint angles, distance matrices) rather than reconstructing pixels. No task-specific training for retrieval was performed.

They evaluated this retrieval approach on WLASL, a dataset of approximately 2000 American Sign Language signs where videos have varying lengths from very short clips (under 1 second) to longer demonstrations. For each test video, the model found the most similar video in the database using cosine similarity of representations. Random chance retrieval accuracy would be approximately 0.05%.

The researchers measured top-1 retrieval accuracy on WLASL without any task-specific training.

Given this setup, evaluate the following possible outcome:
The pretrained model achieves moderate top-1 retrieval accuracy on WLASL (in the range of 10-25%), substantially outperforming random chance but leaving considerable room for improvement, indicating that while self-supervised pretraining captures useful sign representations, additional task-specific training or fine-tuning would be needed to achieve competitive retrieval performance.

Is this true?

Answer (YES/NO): NO